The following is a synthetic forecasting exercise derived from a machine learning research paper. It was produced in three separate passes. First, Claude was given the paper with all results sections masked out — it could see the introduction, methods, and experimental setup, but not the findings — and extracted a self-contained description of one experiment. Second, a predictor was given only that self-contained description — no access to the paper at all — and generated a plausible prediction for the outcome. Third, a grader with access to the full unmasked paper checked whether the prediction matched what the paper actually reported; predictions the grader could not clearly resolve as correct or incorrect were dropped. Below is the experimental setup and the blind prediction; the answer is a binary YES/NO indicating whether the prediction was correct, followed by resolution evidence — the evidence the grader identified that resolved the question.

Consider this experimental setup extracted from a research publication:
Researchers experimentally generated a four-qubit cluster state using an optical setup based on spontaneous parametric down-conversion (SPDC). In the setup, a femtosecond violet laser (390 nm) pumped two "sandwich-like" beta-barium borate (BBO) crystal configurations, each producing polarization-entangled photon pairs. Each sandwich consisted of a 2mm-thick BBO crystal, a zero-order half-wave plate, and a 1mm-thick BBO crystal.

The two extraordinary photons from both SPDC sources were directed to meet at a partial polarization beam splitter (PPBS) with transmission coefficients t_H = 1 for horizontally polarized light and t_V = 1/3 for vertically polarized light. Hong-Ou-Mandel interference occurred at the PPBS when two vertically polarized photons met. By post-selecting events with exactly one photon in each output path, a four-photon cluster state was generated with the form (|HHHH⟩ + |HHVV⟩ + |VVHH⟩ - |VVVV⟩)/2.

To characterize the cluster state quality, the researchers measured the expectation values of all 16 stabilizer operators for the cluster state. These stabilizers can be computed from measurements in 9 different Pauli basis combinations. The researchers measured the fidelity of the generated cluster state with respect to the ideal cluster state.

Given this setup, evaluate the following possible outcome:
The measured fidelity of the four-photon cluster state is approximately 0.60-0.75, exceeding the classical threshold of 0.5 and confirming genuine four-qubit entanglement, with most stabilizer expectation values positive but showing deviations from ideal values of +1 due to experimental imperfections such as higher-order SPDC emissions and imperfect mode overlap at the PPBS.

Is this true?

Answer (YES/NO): NO